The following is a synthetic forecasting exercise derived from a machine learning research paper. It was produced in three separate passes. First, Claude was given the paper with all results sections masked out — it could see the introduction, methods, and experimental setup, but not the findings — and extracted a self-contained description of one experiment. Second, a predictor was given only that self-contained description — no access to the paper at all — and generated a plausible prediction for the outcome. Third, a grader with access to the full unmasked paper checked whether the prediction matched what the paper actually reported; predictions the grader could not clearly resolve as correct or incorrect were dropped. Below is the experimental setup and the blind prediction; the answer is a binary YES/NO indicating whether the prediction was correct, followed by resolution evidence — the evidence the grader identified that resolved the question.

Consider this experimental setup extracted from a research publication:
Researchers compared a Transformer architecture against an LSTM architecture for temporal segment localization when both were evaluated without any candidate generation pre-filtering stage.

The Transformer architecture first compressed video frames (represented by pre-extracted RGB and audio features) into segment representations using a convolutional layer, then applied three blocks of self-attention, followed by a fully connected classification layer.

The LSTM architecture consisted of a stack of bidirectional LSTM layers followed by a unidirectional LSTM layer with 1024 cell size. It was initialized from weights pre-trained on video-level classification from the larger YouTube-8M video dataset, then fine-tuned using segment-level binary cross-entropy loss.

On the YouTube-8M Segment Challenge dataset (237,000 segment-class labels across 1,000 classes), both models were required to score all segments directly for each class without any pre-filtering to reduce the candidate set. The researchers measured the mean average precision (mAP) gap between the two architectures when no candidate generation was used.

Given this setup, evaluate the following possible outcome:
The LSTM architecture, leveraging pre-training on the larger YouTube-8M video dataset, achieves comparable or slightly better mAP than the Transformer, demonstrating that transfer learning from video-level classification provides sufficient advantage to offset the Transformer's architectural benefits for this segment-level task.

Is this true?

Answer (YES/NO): NO